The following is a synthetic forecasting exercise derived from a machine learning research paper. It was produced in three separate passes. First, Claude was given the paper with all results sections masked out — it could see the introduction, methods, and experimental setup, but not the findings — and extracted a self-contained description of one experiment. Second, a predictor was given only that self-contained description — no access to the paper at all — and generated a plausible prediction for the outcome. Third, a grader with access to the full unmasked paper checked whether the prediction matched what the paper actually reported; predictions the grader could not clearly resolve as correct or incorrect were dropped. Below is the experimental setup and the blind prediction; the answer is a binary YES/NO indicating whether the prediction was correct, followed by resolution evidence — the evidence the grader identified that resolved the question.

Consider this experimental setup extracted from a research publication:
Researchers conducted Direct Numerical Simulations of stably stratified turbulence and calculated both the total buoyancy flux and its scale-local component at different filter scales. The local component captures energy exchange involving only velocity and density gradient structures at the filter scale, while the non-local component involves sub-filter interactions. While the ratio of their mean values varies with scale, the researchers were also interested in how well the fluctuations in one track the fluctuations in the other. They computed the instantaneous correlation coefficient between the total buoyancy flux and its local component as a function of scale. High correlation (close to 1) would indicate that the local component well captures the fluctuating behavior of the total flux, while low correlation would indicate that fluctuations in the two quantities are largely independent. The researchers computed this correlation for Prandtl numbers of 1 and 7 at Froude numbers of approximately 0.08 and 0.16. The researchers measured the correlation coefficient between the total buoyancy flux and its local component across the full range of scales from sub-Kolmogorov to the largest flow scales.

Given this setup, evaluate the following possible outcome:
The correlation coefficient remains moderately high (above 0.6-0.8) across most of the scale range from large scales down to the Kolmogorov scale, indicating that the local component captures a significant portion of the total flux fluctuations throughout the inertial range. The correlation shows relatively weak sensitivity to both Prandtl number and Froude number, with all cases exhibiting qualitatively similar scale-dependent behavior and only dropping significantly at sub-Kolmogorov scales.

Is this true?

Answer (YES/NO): NO